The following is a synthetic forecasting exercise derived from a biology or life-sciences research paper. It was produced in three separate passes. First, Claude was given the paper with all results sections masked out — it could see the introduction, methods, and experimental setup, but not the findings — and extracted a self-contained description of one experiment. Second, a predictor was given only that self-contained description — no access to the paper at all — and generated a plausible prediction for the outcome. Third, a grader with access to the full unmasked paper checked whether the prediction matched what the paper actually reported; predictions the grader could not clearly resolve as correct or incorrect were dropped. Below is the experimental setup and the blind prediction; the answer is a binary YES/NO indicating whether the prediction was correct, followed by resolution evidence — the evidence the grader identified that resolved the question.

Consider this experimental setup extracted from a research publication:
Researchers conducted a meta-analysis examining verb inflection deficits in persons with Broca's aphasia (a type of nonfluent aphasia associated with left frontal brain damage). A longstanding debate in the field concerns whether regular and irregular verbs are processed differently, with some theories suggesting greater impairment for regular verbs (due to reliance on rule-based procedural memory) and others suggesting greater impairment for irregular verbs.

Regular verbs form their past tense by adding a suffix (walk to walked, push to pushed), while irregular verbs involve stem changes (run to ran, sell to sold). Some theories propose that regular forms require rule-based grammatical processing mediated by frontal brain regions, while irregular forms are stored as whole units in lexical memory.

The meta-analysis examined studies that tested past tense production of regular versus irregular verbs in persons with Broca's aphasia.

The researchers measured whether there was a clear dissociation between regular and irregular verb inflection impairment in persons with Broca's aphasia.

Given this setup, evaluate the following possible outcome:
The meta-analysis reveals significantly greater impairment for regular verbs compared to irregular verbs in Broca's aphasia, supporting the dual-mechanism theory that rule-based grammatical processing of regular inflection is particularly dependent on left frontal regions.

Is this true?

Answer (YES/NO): NO